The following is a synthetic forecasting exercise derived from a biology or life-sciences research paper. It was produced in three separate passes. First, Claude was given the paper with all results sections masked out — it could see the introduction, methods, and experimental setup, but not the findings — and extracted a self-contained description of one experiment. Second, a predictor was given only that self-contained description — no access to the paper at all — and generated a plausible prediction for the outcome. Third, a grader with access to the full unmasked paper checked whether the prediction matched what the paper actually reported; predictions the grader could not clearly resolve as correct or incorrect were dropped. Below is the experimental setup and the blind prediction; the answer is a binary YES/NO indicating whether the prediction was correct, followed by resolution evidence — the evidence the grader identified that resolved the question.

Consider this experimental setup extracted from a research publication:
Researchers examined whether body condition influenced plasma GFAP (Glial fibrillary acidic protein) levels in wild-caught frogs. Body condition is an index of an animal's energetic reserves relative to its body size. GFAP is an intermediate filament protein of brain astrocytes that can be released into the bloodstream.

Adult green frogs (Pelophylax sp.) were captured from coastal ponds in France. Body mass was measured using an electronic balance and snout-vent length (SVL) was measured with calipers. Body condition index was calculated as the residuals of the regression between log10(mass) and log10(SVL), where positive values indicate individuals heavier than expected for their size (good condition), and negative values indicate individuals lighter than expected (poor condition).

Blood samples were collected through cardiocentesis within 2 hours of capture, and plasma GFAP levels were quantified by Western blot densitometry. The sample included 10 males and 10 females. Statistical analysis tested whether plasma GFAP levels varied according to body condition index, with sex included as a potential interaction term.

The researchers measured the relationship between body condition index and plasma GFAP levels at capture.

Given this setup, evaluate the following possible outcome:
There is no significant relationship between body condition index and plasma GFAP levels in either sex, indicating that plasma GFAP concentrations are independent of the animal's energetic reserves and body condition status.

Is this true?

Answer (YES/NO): NO